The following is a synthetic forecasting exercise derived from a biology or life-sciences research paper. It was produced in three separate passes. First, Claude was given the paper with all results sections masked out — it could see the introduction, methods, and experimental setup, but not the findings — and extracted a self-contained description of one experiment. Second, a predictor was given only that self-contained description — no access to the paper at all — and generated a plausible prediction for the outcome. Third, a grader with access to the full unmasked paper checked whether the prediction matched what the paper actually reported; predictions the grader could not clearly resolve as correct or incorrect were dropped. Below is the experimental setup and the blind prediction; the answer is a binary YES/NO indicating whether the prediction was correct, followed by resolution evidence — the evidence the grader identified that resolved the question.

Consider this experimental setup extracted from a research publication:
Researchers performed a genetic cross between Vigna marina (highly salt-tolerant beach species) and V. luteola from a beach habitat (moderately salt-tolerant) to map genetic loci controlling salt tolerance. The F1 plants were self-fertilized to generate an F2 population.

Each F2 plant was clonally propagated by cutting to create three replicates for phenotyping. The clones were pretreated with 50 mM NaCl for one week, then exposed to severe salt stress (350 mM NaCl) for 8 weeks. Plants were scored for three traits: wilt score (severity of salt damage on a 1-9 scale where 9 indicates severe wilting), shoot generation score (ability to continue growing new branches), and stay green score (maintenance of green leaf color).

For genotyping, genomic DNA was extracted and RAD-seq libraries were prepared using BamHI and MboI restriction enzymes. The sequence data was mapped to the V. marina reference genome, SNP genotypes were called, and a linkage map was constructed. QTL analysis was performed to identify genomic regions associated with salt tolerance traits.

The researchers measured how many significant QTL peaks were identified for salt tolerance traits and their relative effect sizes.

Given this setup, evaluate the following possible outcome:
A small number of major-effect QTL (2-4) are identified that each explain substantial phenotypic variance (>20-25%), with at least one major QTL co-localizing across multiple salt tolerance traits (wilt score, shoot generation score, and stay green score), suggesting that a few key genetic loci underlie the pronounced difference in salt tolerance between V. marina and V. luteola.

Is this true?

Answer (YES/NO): NO